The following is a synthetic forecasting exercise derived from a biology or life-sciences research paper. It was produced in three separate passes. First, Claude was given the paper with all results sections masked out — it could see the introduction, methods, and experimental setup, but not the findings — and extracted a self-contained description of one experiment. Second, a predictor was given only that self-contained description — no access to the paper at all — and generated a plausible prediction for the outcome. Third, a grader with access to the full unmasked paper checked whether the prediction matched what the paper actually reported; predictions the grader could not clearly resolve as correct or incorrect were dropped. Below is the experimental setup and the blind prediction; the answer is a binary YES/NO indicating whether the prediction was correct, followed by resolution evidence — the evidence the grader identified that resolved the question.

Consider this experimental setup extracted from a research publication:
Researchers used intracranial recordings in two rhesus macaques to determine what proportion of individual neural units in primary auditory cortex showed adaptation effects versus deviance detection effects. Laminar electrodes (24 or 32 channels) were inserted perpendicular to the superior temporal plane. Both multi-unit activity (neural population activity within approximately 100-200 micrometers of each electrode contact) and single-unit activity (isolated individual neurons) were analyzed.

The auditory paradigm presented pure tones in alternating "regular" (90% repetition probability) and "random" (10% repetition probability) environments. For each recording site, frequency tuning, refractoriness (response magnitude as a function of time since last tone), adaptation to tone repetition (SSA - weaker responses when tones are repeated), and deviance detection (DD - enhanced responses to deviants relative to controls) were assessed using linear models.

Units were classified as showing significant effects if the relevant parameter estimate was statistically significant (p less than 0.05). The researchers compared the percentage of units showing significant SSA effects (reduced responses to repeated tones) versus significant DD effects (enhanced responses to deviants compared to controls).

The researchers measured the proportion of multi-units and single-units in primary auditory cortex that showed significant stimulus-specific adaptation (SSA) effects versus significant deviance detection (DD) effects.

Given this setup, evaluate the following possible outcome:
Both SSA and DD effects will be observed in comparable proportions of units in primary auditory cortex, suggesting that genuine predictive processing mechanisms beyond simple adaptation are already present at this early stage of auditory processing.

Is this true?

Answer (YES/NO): NO